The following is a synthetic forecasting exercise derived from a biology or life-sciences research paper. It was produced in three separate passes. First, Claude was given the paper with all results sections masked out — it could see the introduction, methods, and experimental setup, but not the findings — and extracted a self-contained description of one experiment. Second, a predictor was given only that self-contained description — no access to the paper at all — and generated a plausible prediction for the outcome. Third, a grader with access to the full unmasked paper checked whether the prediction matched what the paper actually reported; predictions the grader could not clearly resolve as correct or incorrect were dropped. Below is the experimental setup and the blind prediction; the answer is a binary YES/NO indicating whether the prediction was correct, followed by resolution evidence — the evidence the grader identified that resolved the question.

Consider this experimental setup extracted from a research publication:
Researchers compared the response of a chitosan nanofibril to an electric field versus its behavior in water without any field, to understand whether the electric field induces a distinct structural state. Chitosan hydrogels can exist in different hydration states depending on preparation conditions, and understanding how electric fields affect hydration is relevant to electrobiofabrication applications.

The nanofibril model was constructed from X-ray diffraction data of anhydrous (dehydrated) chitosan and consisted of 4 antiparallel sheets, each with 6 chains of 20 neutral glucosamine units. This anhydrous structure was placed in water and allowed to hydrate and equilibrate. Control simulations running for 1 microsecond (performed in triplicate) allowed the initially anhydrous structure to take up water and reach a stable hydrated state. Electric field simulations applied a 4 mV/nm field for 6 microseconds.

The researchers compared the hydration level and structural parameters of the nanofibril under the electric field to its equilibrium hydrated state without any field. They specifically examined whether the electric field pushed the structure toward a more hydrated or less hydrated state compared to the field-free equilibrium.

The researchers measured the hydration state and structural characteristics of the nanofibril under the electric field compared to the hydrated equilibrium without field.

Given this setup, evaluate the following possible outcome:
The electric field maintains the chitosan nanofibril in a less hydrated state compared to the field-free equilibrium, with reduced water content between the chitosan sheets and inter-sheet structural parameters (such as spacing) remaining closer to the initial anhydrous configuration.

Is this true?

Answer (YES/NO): YES